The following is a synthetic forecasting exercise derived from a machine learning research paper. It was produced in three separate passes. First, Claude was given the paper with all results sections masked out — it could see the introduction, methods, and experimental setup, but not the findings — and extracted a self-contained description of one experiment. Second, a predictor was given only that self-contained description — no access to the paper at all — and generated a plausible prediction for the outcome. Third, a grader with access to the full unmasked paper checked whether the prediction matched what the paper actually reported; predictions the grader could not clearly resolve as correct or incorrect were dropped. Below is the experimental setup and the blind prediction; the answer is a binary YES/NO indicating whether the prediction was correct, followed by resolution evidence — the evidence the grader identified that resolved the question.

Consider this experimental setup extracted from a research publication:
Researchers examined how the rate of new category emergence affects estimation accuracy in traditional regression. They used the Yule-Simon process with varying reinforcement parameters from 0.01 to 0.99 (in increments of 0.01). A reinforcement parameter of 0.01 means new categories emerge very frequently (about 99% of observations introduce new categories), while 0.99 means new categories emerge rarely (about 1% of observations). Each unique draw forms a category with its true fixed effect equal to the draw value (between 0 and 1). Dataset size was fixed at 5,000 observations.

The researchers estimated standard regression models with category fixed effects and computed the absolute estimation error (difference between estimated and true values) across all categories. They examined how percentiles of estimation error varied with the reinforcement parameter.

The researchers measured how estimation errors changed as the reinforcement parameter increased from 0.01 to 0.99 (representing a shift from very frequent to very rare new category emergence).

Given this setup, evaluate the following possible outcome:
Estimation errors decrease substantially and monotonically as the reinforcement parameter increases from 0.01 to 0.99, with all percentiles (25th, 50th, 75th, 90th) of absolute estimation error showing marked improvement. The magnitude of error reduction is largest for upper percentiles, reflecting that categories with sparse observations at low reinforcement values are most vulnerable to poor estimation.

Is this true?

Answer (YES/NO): NO